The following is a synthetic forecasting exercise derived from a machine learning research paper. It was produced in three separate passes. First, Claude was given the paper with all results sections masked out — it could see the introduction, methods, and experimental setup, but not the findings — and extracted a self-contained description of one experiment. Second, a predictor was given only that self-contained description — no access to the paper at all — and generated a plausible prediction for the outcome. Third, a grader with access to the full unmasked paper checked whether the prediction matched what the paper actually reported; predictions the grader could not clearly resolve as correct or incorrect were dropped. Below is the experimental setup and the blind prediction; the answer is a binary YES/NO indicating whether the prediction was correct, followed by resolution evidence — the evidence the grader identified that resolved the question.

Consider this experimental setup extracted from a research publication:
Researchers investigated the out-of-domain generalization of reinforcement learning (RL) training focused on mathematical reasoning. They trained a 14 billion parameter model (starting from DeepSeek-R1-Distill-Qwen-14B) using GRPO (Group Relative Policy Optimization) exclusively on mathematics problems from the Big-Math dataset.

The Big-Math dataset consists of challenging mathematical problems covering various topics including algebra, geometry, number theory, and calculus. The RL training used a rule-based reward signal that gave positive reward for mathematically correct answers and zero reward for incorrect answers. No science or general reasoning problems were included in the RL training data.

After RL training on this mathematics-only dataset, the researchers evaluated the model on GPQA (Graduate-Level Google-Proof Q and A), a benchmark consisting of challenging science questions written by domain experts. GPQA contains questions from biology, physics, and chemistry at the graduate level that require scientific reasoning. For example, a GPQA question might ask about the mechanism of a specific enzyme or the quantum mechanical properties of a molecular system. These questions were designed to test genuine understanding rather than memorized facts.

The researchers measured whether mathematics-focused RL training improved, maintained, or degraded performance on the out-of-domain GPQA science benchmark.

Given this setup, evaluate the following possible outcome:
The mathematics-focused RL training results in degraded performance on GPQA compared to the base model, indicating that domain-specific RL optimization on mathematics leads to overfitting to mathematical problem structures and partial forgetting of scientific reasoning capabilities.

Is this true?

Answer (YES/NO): NO